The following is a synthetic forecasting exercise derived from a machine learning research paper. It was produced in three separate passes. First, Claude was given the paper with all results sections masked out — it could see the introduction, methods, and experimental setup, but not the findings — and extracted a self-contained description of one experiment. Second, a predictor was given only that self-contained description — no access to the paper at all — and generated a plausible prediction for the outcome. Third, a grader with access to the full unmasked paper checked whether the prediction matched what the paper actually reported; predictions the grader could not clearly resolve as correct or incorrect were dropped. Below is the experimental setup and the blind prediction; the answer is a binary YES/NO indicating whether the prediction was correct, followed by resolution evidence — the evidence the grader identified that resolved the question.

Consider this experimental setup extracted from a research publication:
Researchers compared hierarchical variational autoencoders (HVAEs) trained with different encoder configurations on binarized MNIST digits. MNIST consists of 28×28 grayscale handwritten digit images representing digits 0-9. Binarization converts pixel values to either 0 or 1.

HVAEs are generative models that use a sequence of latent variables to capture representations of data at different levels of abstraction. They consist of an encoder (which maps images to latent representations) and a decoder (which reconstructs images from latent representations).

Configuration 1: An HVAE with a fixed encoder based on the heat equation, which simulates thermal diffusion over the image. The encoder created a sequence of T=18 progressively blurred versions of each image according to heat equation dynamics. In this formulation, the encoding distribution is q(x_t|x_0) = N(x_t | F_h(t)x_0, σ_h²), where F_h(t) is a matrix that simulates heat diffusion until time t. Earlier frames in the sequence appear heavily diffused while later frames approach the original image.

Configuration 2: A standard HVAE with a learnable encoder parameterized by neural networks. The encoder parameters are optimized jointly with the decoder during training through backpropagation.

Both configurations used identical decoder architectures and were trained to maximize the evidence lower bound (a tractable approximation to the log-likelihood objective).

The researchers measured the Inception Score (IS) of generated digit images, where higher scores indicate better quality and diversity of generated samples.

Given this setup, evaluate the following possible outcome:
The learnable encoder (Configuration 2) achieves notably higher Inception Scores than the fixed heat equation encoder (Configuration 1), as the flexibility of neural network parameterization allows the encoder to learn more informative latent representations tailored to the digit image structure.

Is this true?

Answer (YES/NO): NO